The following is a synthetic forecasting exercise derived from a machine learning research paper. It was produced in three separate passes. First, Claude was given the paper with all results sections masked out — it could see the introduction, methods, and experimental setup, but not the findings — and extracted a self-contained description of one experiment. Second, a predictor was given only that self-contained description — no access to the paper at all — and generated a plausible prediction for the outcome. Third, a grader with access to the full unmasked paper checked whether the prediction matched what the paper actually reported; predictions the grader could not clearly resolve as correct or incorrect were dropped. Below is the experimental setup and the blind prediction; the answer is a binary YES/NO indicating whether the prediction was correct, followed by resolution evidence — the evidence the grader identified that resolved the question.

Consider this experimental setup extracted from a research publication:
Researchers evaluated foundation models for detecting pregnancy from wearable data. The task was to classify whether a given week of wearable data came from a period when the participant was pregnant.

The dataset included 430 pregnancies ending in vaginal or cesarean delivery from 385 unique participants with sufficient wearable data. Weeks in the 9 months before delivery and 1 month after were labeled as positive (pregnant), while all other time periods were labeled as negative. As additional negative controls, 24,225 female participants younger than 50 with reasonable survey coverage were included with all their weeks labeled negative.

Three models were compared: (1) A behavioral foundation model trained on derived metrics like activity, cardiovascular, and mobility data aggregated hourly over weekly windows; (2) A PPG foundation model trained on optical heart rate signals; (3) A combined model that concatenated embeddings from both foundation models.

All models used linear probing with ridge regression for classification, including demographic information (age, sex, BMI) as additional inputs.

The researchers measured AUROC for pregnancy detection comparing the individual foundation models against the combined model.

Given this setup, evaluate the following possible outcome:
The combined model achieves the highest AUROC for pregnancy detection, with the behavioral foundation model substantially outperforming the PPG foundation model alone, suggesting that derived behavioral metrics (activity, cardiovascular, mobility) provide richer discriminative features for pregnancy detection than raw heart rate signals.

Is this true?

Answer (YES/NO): NO